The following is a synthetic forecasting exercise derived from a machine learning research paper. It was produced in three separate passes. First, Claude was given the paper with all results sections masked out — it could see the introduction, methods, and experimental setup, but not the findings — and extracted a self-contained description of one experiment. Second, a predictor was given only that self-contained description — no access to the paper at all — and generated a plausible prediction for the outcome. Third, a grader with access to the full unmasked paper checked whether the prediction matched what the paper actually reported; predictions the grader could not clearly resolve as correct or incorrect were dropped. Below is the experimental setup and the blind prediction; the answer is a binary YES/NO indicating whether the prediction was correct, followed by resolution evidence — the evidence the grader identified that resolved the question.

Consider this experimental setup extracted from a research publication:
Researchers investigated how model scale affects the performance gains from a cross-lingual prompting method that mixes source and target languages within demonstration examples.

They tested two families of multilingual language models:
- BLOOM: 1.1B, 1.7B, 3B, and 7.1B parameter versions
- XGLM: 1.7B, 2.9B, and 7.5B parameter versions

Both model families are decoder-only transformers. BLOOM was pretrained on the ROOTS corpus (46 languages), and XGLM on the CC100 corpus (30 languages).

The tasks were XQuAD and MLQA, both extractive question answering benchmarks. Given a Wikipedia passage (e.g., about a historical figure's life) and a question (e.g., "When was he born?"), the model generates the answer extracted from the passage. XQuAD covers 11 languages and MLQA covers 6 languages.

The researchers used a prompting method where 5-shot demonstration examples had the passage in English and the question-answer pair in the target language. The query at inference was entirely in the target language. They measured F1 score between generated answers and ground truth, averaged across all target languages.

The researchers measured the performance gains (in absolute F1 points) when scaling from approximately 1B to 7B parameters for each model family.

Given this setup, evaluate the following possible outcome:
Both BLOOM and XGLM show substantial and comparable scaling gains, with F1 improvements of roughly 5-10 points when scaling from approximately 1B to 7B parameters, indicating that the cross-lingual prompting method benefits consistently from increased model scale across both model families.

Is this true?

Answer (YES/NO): NO